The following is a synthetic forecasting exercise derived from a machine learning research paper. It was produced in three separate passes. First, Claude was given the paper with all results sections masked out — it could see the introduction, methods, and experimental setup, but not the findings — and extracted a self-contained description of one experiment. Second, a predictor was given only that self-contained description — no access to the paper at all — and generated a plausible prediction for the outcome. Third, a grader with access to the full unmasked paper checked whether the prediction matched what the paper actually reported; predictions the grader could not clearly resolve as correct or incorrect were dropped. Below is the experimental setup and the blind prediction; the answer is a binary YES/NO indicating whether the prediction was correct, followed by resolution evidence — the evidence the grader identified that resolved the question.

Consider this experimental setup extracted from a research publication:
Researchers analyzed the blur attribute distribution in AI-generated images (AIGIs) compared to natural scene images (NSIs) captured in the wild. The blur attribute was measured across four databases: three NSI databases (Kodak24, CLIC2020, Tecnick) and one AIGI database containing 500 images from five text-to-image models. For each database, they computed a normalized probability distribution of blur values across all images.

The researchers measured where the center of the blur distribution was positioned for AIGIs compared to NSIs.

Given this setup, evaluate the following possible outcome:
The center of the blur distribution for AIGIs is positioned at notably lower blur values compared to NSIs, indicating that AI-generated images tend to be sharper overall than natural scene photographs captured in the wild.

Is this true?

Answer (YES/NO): NO